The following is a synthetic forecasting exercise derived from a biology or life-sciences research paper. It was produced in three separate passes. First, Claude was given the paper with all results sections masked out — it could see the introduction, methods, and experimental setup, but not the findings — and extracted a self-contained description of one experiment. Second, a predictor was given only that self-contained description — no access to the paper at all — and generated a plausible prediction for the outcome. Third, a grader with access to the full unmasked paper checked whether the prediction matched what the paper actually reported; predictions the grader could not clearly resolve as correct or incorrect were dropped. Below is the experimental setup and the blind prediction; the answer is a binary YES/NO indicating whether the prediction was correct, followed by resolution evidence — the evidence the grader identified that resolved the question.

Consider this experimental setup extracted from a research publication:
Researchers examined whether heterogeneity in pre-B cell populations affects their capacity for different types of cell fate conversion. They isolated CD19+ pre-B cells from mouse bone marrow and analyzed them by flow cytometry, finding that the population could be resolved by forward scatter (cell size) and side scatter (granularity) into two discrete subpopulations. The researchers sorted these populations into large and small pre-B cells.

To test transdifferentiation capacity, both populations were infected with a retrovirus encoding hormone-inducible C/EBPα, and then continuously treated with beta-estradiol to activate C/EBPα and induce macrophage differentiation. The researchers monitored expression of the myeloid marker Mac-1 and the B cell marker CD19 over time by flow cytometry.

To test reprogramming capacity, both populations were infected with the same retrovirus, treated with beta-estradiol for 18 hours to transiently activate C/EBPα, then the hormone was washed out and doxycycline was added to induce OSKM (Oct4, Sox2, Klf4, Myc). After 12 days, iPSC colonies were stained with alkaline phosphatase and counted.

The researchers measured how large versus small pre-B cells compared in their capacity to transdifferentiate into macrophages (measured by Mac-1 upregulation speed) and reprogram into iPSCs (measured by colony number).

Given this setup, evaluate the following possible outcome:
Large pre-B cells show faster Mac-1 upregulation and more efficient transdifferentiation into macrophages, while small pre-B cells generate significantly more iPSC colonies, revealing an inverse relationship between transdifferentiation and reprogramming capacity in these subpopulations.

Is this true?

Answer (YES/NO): NO